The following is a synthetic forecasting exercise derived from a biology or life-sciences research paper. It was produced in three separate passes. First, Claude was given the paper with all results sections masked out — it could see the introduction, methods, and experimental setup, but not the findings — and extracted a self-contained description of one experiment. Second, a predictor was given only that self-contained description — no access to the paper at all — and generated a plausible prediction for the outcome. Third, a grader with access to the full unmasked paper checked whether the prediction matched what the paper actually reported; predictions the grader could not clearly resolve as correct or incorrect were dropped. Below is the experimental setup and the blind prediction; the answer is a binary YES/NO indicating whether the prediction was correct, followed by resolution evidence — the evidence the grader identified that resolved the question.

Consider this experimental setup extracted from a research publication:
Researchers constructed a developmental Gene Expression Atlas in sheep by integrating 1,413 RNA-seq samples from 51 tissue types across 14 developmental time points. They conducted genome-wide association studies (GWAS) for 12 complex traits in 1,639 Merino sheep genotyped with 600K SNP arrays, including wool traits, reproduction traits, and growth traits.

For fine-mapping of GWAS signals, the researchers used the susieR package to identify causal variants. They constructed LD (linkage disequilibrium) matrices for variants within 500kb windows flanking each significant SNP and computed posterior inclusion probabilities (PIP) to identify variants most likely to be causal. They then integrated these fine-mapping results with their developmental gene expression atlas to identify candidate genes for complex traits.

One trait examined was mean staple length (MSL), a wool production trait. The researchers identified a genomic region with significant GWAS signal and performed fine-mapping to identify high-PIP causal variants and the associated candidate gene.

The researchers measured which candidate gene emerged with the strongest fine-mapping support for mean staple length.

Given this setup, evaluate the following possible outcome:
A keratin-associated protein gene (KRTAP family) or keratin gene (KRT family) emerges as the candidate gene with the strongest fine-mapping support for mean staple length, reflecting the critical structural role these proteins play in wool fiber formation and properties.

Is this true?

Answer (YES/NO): NO